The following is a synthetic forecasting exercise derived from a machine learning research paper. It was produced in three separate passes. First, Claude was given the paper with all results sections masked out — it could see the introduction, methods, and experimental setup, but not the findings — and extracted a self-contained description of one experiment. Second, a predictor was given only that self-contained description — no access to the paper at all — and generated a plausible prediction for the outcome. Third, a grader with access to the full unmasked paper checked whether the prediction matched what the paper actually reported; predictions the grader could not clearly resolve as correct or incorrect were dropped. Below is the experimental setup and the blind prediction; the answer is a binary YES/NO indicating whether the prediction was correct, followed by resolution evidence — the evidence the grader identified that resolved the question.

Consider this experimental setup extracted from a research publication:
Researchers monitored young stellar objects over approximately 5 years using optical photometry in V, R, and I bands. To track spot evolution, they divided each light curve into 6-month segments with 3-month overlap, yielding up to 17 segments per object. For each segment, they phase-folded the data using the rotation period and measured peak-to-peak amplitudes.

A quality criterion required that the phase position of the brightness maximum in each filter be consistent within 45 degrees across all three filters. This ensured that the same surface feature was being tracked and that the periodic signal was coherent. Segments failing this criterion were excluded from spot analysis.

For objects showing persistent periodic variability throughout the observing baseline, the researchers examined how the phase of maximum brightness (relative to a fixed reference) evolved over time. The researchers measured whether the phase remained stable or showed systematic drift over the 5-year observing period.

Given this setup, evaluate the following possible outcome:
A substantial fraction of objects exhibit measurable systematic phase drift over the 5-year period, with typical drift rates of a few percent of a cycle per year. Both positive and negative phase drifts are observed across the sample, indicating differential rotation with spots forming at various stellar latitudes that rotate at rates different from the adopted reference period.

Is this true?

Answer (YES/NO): NO